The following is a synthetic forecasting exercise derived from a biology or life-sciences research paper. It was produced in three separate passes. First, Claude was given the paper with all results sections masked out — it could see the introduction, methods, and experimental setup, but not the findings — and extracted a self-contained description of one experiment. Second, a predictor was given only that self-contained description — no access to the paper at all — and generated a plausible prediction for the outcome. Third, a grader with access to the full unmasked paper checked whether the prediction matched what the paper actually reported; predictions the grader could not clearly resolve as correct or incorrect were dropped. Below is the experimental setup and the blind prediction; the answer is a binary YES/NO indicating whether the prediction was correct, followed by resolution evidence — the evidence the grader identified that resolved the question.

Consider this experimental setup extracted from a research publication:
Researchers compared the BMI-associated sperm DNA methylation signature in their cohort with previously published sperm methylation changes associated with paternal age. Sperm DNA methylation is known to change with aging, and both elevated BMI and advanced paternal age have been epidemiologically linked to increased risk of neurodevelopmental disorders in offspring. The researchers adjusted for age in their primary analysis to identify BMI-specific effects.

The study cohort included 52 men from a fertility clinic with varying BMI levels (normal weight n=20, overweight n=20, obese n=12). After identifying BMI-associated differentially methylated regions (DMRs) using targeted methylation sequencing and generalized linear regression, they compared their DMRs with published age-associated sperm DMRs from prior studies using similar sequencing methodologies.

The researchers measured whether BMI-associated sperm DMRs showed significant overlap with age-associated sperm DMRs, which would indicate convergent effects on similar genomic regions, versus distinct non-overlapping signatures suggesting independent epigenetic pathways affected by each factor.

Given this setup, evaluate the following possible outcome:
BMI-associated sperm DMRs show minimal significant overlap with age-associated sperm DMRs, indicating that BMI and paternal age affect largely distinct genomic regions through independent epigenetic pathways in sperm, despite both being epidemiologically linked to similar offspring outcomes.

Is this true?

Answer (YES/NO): NO